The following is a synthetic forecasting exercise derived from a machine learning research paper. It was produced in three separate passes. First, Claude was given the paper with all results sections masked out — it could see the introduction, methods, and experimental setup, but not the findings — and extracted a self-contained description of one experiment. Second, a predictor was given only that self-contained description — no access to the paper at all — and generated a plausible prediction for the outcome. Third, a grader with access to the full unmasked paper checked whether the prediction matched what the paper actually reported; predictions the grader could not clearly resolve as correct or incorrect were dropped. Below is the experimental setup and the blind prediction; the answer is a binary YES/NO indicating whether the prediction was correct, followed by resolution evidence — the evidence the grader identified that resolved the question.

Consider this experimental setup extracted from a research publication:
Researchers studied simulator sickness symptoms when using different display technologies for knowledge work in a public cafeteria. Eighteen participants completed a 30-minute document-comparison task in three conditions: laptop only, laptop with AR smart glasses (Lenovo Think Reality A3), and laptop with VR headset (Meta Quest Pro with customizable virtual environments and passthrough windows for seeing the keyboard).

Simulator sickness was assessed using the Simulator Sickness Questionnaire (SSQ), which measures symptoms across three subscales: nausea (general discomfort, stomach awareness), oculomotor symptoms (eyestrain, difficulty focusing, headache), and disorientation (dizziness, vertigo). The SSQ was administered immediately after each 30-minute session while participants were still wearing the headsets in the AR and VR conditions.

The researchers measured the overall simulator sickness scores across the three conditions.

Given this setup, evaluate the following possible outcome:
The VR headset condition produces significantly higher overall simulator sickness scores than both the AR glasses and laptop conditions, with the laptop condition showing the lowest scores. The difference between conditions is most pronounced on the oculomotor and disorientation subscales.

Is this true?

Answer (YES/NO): NO